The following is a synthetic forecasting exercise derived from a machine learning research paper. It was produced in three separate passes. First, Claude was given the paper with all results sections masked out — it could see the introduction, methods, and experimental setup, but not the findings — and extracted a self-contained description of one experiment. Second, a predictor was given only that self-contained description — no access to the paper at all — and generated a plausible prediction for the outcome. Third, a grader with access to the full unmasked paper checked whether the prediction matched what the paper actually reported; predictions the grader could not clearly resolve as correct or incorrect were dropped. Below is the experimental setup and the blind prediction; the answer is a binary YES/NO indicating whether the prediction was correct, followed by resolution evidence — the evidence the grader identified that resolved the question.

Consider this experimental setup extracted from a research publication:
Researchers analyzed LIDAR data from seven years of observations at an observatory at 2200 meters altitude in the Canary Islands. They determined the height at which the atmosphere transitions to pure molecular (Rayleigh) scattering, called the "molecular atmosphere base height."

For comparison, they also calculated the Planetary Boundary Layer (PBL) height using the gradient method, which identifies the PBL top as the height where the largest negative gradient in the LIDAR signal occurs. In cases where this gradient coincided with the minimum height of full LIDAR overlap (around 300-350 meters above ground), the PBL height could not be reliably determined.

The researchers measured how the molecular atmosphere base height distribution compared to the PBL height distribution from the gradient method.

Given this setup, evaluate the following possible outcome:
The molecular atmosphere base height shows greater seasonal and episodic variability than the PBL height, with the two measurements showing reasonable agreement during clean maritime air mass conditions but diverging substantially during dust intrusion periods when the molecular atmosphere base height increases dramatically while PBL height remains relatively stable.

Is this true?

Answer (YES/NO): NO